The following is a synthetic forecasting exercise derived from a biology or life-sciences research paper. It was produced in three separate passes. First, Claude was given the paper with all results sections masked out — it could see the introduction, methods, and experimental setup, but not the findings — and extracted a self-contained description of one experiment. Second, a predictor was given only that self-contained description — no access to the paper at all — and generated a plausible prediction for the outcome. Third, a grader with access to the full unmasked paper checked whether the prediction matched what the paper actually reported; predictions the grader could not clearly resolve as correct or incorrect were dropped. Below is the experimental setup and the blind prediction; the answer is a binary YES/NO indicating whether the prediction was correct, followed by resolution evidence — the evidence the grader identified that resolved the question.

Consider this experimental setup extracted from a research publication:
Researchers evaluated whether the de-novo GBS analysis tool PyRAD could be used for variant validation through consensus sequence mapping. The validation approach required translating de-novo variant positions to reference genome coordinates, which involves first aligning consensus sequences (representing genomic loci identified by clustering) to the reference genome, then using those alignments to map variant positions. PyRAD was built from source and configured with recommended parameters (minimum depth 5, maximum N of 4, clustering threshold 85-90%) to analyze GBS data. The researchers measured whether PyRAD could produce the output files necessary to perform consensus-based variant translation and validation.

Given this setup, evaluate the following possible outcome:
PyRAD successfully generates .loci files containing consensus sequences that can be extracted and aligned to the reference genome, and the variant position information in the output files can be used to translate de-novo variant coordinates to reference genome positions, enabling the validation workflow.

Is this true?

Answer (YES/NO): NO